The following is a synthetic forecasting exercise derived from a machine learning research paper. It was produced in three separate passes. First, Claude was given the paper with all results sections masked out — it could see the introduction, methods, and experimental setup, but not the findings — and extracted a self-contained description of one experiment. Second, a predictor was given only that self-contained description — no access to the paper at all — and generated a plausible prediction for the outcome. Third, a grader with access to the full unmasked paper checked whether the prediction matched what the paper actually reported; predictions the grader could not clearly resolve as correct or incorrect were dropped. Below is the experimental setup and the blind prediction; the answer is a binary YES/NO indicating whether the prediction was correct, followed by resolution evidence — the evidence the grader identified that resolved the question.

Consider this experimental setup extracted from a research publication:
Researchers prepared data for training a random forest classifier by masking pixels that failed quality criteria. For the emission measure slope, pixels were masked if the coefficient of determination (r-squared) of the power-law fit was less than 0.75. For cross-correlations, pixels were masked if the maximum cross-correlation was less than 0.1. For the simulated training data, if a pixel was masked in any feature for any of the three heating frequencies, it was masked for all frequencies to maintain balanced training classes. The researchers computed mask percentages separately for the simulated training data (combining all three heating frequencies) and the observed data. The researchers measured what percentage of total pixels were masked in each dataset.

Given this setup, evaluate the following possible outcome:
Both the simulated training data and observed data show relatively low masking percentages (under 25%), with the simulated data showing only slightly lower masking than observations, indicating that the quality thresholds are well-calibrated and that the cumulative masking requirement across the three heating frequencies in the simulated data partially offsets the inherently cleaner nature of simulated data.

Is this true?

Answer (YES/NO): NO